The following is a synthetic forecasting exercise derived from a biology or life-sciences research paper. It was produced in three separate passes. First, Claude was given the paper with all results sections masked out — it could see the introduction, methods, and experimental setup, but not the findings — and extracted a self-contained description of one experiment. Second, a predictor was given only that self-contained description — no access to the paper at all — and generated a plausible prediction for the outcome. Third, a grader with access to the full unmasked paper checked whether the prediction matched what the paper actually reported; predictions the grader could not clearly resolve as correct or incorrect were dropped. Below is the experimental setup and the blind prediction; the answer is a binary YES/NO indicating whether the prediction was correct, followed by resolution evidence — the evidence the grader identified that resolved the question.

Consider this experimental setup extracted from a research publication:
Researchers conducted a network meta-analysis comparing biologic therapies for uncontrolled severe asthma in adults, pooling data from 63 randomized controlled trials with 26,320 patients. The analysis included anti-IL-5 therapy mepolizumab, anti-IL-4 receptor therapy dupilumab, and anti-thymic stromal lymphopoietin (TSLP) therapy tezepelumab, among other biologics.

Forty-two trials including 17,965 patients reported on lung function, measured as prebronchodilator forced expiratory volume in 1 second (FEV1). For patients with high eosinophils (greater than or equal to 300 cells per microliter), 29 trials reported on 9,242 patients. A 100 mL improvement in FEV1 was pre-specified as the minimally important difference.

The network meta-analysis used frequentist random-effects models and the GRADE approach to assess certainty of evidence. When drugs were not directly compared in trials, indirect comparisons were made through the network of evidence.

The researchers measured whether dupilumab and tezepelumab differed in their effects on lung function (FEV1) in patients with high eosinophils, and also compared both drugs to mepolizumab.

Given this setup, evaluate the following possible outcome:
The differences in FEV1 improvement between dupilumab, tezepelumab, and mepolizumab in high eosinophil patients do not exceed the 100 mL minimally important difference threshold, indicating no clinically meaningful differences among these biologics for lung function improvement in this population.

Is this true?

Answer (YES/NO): NO